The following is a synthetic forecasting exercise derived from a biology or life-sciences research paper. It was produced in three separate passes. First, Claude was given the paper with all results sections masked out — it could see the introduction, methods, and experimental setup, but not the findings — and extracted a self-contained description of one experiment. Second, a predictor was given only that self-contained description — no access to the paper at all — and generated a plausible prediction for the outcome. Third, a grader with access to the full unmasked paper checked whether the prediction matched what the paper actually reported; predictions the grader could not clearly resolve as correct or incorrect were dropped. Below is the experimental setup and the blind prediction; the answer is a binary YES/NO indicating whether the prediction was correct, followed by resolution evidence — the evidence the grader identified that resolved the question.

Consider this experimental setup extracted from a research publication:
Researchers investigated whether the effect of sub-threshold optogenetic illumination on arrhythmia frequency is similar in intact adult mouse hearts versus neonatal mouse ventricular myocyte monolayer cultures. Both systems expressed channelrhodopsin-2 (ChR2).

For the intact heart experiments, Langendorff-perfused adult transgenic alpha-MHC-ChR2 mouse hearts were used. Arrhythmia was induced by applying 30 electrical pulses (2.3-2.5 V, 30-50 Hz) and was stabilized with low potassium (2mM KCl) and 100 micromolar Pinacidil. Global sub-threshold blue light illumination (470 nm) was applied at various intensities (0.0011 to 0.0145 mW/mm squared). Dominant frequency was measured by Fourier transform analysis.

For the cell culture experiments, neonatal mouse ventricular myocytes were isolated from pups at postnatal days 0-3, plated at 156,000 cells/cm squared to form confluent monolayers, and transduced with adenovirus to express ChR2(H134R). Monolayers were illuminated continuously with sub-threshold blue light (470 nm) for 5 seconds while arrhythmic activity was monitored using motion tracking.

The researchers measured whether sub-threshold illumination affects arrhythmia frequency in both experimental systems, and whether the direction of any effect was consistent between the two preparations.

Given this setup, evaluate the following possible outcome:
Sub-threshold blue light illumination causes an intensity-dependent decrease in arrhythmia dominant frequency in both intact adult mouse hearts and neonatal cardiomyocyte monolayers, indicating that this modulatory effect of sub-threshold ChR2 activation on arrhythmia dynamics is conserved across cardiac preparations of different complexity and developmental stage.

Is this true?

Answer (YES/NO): YES